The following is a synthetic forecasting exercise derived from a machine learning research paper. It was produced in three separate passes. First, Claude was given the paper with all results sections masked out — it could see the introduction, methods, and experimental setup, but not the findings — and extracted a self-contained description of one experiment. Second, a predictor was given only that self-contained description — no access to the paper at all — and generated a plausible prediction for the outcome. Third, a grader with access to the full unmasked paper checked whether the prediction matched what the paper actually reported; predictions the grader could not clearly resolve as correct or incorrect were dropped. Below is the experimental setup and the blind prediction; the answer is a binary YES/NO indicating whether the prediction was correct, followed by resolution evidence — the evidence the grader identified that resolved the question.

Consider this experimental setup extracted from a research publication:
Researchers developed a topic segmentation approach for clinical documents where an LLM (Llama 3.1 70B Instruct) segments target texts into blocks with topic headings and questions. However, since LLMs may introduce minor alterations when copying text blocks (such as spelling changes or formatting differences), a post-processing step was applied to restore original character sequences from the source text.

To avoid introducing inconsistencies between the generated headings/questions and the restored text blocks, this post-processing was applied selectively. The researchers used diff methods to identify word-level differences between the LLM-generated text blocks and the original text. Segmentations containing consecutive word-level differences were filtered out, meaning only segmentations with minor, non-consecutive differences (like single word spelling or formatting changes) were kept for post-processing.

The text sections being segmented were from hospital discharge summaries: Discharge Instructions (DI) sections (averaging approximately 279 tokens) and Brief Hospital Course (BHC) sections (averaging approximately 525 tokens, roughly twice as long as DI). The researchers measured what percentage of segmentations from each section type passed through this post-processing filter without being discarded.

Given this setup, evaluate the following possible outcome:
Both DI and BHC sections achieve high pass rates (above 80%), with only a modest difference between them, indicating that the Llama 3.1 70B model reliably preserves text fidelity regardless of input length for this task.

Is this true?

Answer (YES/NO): NO